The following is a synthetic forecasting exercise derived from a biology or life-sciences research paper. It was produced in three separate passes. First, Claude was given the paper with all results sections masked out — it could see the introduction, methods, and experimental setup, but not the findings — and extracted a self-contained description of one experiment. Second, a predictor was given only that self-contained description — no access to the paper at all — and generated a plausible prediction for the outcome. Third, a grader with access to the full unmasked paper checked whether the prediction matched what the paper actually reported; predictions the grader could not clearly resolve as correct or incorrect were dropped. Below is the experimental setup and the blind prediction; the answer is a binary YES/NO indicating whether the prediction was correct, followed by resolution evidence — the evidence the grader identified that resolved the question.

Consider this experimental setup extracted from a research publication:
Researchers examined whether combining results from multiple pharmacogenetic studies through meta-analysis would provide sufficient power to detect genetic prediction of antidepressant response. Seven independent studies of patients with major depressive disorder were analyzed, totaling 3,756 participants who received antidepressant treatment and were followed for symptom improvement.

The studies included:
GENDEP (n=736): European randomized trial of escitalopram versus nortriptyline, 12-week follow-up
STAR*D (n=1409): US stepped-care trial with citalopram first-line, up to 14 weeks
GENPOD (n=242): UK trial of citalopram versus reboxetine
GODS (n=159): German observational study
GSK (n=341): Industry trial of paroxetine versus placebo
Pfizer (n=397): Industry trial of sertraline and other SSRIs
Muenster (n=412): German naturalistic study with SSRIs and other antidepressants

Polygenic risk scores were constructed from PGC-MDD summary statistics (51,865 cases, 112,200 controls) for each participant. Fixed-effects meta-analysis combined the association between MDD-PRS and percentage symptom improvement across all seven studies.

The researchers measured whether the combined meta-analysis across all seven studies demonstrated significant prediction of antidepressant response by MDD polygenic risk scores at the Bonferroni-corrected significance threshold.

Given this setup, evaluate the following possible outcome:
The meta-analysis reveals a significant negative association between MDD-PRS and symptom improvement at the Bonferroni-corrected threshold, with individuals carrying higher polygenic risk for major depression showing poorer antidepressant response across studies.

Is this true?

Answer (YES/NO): NO